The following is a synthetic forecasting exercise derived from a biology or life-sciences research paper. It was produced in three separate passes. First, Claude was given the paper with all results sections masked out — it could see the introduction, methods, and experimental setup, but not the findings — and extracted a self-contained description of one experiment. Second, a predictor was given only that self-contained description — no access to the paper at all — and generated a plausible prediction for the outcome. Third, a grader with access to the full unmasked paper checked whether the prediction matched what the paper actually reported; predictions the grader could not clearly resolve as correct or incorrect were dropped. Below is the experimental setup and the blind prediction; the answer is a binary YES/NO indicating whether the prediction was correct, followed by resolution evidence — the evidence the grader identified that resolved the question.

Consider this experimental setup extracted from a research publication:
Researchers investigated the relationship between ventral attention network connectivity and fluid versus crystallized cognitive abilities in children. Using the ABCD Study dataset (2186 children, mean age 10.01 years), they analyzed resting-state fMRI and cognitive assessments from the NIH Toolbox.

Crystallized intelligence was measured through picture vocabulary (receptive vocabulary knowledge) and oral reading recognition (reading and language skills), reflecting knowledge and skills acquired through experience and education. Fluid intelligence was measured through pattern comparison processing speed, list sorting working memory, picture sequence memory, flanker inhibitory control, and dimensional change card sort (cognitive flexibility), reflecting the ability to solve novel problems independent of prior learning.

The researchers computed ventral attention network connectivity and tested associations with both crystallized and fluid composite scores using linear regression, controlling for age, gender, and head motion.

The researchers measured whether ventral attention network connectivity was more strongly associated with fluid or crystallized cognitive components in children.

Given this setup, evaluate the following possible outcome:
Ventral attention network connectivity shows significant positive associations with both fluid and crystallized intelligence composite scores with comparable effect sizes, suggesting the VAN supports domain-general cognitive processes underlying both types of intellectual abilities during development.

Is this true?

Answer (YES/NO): NO